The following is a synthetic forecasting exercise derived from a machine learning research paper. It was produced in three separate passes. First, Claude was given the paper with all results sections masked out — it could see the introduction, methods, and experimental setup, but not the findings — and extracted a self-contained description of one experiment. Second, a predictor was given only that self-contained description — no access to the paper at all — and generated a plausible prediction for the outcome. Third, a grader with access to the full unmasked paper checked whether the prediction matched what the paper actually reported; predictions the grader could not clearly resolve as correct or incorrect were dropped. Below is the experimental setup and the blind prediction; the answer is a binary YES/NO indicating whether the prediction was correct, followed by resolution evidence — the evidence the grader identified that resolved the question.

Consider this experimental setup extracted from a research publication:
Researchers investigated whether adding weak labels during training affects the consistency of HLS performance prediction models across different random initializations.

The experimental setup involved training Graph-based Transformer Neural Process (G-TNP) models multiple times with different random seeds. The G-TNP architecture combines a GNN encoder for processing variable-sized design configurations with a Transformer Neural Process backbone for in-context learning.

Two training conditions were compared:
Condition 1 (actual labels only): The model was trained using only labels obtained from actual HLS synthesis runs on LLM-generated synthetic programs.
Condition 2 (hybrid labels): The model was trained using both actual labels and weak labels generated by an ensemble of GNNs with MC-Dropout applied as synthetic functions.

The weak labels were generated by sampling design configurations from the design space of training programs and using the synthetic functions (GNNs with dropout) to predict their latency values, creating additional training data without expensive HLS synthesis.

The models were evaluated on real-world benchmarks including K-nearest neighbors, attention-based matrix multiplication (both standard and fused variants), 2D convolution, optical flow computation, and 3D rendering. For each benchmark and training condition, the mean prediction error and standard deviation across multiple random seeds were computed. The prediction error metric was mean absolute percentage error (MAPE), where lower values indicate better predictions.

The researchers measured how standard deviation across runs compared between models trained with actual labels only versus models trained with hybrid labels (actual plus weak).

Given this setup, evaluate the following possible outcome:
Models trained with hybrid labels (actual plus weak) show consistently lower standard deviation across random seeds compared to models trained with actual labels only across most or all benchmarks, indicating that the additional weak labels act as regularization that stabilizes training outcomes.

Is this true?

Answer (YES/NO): NO